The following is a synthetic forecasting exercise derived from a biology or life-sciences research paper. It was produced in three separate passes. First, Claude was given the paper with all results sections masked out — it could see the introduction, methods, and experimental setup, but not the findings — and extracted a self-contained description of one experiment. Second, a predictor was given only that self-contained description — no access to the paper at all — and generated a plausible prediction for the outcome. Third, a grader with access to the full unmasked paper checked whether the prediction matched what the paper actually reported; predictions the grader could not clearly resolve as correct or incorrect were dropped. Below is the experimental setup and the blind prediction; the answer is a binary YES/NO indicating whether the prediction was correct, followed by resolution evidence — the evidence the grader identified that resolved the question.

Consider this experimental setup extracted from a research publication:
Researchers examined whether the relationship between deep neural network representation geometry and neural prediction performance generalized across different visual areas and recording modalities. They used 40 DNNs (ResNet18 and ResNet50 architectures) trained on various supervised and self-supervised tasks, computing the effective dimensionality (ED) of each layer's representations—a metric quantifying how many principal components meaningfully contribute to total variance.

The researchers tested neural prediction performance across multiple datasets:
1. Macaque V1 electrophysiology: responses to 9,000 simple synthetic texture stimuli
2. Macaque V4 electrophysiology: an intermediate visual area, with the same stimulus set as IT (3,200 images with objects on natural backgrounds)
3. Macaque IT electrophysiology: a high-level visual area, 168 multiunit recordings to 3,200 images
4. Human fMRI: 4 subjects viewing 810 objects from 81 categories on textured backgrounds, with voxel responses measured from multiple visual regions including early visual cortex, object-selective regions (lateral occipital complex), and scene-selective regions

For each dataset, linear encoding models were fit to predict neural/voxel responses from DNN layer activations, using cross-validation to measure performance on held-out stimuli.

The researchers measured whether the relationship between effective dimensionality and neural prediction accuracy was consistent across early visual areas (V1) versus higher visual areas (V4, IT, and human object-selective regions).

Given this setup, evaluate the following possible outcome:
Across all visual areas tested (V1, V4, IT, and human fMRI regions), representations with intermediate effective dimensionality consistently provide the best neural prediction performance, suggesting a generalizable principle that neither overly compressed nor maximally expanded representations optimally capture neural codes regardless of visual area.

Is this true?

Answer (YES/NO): NO